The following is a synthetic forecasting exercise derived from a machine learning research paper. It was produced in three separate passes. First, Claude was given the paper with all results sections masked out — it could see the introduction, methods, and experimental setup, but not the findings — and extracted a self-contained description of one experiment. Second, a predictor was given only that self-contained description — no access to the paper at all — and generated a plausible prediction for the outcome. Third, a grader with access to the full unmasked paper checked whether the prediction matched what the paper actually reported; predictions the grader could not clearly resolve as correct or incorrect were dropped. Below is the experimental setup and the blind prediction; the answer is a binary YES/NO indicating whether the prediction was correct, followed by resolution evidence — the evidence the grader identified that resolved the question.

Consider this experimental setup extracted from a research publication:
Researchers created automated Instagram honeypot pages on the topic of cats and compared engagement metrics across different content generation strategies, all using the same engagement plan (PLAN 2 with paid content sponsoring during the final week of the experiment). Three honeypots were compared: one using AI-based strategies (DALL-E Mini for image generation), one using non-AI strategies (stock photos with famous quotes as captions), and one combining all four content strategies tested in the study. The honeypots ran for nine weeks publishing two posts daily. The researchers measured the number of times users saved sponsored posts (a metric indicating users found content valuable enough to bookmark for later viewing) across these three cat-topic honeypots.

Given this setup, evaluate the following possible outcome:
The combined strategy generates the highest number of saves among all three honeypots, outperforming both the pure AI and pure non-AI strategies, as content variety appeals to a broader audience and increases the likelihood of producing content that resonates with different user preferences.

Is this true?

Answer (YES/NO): NO